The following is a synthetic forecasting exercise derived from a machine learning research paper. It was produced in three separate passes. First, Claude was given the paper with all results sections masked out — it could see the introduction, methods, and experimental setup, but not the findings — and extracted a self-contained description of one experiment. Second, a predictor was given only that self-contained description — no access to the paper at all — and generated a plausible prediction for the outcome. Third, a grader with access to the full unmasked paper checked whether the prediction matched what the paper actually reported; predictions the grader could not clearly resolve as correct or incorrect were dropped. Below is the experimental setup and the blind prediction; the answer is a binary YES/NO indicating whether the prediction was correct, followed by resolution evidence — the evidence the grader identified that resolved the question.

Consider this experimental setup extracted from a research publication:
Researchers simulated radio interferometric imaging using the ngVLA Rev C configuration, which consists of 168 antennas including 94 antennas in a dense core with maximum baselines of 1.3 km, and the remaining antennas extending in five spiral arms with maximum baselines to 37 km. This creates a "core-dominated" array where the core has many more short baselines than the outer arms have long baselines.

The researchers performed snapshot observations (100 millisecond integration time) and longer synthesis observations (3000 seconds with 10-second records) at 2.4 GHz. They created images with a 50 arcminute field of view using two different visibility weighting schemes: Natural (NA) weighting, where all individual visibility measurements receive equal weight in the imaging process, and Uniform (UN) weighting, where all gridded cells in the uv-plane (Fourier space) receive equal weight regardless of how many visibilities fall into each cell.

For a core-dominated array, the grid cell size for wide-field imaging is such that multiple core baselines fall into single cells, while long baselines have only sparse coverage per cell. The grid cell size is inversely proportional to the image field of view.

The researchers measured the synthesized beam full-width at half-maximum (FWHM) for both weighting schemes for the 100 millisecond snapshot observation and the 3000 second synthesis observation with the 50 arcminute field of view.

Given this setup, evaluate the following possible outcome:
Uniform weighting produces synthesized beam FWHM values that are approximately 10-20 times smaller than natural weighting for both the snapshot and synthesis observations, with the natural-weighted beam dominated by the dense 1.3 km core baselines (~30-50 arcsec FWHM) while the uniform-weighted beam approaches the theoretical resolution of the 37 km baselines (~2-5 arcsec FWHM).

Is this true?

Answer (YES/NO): NO